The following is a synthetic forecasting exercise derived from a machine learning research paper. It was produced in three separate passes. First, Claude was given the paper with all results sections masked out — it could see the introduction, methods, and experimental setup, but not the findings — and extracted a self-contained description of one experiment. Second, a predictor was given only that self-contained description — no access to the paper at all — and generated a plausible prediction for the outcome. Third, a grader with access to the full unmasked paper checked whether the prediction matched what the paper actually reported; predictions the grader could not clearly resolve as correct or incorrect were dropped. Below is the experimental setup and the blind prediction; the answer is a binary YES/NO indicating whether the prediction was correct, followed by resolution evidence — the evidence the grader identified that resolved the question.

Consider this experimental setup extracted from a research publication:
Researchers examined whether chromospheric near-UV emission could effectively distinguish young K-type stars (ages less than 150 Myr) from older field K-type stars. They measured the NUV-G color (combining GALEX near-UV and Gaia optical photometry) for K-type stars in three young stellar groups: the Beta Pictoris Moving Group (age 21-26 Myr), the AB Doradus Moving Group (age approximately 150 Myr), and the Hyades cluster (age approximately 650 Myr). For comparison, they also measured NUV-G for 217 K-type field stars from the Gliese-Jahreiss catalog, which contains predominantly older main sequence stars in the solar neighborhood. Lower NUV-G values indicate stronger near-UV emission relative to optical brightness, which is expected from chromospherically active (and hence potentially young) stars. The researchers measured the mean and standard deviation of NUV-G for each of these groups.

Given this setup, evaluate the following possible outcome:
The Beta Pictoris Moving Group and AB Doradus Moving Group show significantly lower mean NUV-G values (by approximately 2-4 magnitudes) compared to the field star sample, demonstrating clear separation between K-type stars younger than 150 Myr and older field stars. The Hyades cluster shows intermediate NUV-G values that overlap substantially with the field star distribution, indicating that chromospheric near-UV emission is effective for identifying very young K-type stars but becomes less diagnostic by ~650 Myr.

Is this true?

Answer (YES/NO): NO